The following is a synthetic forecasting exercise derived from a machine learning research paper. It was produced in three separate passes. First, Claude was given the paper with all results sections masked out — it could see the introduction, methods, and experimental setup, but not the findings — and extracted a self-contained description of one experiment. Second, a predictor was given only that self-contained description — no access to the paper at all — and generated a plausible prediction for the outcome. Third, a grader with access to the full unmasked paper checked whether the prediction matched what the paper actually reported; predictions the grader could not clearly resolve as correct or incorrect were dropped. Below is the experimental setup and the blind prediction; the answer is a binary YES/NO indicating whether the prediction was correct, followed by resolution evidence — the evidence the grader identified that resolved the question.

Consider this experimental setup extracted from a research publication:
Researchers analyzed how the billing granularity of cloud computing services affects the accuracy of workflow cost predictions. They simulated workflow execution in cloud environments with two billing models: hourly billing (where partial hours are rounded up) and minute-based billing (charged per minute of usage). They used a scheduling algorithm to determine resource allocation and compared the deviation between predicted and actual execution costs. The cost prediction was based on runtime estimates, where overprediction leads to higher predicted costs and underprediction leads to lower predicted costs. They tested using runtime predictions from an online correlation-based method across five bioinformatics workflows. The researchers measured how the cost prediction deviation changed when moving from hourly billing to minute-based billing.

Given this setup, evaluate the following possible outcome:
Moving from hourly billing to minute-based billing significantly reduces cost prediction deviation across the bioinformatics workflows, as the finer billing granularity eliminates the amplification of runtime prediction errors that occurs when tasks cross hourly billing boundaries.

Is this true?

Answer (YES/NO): NO